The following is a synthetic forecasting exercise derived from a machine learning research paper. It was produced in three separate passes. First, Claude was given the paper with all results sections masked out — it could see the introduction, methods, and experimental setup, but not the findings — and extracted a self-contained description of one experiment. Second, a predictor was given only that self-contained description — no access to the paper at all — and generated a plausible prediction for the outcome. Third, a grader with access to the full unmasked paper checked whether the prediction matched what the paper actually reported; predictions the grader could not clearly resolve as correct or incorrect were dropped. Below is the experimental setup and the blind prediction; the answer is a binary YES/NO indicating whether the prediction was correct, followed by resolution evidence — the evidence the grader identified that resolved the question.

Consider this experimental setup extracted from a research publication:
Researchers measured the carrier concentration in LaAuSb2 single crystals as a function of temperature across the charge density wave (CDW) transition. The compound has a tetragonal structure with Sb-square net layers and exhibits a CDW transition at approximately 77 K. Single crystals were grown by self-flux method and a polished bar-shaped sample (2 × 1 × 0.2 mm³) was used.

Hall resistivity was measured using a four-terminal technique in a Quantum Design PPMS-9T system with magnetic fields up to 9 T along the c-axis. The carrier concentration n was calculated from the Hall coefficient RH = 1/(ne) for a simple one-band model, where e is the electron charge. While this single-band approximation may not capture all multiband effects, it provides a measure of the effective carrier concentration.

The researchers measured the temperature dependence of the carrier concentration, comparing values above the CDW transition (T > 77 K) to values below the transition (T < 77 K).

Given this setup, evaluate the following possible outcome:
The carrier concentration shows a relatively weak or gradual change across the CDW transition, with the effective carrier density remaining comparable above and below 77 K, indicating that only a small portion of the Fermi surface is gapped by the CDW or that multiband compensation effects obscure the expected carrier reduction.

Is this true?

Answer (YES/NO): NO